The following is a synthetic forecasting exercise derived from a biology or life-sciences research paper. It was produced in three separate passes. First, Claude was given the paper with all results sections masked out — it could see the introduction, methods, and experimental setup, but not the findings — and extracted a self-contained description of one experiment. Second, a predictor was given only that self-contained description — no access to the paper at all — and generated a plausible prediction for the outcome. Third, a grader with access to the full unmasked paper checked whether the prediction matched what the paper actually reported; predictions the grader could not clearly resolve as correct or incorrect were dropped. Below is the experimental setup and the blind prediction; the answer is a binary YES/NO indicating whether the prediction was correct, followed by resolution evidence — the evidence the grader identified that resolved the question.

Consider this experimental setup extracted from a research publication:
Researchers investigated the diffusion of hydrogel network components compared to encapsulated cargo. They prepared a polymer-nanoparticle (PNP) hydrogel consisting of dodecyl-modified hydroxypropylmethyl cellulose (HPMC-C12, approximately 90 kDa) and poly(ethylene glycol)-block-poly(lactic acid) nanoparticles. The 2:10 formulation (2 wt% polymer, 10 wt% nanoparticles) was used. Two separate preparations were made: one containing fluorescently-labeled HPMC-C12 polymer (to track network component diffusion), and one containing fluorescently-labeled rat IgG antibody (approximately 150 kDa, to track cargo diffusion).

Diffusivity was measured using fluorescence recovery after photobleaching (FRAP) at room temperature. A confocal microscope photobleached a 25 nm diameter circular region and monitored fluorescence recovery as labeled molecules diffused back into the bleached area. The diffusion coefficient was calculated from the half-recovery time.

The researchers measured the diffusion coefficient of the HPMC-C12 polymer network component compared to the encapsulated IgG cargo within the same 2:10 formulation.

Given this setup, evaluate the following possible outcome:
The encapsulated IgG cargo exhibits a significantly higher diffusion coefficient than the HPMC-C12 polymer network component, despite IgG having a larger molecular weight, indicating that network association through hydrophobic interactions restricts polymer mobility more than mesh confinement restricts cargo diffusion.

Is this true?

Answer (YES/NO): NO